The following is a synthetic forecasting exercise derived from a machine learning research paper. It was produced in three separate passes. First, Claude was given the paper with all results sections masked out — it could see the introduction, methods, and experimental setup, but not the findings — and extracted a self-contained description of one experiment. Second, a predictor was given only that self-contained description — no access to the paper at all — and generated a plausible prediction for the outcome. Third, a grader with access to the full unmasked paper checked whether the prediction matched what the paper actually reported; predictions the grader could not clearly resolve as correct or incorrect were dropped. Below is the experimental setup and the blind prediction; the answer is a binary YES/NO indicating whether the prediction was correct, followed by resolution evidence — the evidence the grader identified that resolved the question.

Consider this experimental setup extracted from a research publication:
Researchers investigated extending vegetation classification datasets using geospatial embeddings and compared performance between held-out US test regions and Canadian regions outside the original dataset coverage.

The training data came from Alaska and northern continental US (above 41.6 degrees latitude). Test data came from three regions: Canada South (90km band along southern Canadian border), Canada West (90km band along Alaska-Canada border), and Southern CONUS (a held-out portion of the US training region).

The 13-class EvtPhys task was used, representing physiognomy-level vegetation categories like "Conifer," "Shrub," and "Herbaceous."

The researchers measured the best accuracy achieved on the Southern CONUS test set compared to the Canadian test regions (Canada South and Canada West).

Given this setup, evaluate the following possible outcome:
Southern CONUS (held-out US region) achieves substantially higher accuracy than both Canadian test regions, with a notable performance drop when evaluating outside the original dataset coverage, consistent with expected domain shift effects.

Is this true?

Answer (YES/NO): NO